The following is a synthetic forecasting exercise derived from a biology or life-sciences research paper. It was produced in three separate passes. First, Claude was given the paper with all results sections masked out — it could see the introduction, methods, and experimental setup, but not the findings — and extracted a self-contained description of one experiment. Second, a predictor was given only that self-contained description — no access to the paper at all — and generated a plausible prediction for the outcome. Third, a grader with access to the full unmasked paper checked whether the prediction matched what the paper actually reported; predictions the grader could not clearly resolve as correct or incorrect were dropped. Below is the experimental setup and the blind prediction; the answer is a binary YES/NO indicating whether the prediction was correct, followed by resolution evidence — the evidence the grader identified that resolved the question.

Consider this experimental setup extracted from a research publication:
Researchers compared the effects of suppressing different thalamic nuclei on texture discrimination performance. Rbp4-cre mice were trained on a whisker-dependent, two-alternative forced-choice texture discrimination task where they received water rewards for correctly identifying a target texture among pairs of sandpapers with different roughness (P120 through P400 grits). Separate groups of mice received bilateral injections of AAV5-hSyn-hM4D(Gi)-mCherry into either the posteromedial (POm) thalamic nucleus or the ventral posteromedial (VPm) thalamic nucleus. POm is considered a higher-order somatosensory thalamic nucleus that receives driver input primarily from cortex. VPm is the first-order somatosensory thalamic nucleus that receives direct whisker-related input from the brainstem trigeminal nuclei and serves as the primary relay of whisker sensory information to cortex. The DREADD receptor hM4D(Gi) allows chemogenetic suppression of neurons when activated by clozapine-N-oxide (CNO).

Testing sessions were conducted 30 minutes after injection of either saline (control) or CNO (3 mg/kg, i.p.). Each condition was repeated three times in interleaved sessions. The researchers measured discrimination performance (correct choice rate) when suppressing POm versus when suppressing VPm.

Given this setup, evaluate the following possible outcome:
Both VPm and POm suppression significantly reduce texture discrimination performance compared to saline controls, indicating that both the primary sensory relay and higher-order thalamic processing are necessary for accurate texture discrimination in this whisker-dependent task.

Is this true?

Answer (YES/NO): YES